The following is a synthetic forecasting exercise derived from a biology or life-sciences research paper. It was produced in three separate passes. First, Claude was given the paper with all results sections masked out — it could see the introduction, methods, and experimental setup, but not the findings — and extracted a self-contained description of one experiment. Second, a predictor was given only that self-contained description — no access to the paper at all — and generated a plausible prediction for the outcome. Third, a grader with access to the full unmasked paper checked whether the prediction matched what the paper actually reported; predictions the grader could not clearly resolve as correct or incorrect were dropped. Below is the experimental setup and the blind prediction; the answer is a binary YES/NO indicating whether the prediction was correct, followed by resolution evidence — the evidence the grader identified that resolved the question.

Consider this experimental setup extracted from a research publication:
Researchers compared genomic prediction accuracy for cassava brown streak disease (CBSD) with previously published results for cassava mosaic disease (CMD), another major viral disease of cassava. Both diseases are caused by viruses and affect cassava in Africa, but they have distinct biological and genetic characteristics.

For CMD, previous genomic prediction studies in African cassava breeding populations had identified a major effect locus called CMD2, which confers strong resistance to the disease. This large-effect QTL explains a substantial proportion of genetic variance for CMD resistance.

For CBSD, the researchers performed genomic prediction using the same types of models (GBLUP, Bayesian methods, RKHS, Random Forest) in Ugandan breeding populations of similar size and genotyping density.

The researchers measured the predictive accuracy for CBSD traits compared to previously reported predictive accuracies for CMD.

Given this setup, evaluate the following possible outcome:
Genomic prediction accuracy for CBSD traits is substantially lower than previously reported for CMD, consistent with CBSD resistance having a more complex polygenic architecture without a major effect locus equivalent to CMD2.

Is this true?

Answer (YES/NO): YES